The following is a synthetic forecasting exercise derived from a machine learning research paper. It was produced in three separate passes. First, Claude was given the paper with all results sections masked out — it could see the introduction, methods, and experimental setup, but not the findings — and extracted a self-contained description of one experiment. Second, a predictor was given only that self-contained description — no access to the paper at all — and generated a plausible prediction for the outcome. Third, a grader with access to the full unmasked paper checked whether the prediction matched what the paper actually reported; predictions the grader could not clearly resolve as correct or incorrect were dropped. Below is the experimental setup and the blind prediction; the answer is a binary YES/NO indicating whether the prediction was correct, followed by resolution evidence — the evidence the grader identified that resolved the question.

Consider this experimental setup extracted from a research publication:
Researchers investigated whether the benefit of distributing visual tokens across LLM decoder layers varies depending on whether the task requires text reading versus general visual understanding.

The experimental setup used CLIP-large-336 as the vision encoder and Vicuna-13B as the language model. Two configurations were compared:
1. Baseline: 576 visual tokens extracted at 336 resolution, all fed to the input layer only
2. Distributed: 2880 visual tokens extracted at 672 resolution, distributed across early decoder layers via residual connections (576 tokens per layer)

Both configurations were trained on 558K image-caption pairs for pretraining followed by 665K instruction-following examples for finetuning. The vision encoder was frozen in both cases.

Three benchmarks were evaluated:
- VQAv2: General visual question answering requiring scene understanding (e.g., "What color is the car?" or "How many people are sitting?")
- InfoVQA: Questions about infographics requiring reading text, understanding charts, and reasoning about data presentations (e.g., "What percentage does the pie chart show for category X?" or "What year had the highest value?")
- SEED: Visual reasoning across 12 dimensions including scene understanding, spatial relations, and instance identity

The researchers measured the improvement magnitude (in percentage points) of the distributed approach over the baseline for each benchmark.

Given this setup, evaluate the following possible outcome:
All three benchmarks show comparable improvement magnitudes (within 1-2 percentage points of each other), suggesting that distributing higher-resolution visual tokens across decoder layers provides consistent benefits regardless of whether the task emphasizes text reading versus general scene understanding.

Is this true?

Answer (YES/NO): NO